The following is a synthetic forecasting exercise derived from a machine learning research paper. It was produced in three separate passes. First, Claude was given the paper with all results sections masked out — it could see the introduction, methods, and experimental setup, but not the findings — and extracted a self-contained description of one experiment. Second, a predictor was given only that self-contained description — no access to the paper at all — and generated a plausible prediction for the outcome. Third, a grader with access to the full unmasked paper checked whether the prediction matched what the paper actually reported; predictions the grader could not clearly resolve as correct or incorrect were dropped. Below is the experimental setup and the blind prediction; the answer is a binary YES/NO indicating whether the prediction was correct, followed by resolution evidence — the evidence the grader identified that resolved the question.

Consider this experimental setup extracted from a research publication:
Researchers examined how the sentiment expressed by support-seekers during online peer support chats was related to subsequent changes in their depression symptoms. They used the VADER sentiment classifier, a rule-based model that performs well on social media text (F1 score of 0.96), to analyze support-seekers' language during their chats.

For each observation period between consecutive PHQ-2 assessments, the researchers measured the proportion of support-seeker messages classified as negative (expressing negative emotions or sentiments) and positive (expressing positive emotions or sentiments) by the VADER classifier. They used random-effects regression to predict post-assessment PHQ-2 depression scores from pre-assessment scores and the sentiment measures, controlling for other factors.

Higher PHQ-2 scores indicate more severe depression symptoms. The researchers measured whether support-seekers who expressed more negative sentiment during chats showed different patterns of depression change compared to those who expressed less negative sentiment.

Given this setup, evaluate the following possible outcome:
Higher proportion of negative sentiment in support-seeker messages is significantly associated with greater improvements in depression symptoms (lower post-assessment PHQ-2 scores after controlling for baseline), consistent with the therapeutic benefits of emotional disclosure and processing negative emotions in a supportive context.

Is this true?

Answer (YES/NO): NO